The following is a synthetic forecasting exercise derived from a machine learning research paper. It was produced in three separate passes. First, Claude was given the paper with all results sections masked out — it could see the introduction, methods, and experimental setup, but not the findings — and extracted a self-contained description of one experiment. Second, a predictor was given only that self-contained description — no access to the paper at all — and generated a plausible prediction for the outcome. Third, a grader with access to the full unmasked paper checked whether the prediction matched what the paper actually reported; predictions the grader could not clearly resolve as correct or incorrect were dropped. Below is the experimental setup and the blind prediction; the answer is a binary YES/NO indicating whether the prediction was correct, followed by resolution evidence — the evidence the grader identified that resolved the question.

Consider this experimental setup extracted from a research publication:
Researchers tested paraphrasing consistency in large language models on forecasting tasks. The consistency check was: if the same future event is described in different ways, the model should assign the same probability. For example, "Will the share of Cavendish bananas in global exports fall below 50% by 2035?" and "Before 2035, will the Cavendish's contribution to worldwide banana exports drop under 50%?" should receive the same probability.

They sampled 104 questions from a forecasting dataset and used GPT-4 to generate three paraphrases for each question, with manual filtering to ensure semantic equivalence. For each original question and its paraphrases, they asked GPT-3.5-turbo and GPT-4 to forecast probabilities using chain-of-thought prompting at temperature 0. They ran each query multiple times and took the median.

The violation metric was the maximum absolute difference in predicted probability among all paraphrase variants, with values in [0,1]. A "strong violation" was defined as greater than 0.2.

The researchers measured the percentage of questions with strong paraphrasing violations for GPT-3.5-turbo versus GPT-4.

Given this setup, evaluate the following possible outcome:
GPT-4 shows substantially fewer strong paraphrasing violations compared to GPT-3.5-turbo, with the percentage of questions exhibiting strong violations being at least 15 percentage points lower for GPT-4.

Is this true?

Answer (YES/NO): YES